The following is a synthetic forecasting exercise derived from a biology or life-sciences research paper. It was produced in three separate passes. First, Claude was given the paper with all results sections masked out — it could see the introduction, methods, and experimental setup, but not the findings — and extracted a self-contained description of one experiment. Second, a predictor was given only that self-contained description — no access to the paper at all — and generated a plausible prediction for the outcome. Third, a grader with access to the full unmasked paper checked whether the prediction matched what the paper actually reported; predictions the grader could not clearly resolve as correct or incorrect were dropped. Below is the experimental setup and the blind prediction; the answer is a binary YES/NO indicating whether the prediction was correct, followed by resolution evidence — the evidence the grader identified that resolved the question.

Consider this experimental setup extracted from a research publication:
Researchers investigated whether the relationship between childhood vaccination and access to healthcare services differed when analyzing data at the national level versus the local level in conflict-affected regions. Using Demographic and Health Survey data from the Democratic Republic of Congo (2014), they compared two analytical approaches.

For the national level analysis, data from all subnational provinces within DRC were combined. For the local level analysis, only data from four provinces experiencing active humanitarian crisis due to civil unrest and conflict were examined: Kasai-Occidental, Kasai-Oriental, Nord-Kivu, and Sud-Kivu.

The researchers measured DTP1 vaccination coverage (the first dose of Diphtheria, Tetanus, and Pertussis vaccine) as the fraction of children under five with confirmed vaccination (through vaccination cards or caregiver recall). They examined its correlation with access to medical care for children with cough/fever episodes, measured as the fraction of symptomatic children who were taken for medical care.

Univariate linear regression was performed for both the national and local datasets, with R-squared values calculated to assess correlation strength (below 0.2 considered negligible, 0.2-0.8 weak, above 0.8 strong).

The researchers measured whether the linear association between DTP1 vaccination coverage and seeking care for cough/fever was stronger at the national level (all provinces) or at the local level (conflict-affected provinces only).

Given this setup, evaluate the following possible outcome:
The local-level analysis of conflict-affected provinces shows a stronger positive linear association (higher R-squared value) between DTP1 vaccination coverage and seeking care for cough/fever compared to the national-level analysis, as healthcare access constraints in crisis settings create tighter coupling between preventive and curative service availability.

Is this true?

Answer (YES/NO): NO